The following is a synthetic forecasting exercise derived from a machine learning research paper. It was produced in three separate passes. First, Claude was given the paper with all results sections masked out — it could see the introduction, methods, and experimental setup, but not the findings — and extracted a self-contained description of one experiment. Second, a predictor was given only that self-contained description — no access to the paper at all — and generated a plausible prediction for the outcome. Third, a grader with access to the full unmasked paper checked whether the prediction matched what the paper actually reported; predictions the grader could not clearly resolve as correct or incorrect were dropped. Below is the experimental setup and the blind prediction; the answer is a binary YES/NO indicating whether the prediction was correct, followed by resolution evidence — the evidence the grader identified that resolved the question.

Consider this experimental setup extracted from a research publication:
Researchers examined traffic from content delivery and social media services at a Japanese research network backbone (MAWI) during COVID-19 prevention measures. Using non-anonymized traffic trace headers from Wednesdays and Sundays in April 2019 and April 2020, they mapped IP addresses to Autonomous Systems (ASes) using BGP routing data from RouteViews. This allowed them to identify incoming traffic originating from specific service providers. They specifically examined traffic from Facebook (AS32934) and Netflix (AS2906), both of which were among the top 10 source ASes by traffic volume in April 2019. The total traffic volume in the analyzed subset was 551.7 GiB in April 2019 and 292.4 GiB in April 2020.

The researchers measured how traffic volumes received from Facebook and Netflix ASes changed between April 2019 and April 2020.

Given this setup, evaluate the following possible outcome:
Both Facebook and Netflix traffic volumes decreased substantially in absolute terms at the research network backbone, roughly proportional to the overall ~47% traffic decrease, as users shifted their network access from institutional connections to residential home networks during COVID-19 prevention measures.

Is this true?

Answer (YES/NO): NO